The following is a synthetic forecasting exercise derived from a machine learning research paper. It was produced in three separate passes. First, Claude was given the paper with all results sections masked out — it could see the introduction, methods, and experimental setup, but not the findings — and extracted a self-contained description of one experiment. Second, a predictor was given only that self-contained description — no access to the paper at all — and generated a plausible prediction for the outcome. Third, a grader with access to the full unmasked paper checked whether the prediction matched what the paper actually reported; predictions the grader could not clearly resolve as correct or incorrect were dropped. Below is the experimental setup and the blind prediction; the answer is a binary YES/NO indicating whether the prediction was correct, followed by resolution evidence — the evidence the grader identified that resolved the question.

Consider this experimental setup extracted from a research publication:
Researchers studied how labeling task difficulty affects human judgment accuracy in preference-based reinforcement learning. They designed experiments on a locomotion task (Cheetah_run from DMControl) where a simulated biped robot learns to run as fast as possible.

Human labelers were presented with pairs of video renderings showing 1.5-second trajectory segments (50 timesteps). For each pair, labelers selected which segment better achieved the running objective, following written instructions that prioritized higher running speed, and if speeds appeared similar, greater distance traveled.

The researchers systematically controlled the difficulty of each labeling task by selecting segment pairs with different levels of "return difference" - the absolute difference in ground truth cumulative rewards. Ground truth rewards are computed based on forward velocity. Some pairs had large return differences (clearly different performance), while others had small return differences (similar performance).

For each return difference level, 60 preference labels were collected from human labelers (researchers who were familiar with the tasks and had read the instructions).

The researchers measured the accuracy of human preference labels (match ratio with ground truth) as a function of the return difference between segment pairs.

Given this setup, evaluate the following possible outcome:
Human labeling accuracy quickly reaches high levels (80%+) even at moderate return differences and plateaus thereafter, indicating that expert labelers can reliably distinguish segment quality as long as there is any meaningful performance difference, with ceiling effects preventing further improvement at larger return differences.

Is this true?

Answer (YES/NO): NO